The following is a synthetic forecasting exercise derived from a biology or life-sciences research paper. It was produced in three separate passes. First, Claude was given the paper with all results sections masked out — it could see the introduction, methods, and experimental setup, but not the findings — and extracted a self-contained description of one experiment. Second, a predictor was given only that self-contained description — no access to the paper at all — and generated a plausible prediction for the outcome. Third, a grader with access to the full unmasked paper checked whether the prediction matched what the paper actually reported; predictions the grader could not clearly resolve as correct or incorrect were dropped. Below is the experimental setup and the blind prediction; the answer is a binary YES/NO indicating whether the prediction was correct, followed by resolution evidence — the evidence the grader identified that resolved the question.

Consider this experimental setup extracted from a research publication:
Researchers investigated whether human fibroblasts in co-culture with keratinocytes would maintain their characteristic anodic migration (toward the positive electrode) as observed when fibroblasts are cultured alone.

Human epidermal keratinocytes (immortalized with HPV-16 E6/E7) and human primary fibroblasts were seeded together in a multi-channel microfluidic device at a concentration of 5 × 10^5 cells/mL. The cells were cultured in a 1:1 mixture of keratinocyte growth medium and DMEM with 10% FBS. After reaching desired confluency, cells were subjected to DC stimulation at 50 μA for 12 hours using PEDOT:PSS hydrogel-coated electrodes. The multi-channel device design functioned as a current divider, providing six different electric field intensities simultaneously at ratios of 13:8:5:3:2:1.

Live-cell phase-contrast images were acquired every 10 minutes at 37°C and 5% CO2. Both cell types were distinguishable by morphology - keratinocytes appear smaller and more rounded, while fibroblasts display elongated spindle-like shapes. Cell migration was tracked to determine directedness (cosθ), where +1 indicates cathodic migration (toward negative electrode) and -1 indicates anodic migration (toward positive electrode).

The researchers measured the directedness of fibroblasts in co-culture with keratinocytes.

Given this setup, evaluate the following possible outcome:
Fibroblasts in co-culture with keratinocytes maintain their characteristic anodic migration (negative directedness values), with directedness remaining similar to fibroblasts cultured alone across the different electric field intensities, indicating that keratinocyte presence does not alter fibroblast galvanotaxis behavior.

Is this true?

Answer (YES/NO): YES